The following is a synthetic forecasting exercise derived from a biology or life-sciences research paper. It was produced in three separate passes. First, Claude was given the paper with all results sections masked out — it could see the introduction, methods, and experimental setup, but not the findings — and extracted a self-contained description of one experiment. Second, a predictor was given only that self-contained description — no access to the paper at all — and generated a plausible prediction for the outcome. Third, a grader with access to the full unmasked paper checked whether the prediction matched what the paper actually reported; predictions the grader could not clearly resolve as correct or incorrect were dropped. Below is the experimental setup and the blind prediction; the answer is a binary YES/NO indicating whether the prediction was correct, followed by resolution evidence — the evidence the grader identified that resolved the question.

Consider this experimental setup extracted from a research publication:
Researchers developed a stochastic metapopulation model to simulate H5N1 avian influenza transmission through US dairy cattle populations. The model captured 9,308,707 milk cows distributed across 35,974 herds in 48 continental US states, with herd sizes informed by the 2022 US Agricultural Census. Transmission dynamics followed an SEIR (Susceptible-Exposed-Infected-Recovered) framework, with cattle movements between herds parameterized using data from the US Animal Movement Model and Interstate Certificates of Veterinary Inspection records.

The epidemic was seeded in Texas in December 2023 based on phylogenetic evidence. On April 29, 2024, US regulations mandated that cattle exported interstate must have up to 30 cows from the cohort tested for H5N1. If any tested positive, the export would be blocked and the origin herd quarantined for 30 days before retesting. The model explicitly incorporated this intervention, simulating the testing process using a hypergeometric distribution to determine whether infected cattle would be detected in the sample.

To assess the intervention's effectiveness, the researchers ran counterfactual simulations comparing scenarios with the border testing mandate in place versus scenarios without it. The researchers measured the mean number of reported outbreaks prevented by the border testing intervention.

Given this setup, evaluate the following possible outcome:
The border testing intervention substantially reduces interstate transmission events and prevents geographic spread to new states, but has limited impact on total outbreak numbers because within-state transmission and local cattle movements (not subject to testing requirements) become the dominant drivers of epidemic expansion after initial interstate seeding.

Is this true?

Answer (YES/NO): NO